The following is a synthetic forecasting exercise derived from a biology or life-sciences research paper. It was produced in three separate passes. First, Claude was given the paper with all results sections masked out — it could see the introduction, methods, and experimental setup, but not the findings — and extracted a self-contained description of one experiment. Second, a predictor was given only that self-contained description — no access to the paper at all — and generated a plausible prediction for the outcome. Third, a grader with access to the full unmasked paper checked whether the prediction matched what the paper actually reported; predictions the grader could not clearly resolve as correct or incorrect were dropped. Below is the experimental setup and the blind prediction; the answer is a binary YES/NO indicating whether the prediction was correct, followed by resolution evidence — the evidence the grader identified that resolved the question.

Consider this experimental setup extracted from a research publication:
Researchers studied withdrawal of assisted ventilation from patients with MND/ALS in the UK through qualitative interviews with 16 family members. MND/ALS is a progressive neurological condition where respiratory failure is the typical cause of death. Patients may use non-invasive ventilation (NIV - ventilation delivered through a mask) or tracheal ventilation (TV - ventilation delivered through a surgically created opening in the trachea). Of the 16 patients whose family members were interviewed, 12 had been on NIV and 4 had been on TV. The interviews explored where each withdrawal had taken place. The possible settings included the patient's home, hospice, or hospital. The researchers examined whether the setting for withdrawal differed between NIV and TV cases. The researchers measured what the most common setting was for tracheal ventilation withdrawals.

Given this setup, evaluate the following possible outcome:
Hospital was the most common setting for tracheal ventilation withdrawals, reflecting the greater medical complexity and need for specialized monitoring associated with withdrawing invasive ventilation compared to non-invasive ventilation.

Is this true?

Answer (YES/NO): NO